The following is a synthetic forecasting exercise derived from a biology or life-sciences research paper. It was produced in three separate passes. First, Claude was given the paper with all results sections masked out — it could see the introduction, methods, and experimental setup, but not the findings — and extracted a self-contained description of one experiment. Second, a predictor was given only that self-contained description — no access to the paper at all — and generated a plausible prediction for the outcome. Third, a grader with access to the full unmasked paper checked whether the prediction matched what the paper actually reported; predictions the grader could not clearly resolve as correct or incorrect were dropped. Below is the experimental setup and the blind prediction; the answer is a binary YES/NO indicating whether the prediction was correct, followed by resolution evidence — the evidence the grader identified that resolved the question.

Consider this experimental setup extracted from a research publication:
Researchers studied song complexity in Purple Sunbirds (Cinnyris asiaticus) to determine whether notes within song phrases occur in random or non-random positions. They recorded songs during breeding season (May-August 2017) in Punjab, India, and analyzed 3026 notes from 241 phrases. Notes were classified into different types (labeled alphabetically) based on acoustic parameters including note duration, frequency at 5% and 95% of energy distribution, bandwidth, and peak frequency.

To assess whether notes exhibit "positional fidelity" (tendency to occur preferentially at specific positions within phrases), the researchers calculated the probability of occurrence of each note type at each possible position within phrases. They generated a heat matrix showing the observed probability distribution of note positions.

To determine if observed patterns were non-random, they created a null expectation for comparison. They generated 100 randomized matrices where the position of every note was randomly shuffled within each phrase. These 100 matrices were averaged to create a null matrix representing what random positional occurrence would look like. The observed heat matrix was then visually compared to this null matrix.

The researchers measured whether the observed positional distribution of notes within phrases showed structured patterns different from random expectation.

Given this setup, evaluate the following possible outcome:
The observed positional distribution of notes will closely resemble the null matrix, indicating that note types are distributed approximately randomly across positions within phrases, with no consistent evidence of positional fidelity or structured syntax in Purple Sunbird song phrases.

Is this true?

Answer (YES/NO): NO